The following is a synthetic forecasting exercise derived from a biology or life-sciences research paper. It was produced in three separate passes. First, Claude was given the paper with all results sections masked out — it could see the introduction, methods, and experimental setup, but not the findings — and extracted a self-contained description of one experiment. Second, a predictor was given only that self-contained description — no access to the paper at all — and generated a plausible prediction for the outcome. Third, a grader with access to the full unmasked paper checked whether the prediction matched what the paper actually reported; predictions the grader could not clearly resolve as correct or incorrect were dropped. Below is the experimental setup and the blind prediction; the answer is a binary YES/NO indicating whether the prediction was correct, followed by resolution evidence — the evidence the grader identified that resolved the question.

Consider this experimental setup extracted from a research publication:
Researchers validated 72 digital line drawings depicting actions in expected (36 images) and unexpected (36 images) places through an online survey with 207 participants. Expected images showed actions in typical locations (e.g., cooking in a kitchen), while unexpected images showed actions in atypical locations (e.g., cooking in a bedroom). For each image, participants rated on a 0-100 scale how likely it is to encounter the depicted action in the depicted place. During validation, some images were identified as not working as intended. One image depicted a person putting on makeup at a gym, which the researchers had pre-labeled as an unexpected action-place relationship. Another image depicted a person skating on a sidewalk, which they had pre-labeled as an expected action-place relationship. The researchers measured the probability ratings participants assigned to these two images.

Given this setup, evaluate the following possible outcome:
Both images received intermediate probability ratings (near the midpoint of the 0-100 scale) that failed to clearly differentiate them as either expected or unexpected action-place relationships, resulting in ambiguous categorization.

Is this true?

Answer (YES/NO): NO